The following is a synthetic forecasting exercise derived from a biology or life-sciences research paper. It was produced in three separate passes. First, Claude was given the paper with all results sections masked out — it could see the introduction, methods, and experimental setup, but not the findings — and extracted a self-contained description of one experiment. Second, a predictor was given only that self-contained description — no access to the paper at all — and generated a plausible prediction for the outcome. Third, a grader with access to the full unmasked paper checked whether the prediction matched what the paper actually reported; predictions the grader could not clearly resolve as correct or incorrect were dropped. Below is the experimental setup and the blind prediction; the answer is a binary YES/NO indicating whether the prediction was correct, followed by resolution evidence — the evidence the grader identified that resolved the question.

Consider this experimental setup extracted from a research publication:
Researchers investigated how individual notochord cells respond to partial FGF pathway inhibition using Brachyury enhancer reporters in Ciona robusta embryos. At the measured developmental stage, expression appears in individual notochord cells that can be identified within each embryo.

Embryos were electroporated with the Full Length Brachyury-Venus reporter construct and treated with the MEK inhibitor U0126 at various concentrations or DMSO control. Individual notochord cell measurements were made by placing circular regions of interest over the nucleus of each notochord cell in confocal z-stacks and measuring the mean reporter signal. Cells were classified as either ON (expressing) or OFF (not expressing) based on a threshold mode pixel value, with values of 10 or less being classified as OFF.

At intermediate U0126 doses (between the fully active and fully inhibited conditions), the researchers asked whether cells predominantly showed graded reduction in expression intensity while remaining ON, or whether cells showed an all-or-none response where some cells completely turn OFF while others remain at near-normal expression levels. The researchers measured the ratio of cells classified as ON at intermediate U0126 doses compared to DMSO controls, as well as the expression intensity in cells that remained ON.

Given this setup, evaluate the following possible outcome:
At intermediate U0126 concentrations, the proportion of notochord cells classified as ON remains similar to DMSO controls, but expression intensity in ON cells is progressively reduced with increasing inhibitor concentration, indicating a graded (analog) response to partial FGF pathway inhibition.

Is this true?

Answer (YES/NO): NO